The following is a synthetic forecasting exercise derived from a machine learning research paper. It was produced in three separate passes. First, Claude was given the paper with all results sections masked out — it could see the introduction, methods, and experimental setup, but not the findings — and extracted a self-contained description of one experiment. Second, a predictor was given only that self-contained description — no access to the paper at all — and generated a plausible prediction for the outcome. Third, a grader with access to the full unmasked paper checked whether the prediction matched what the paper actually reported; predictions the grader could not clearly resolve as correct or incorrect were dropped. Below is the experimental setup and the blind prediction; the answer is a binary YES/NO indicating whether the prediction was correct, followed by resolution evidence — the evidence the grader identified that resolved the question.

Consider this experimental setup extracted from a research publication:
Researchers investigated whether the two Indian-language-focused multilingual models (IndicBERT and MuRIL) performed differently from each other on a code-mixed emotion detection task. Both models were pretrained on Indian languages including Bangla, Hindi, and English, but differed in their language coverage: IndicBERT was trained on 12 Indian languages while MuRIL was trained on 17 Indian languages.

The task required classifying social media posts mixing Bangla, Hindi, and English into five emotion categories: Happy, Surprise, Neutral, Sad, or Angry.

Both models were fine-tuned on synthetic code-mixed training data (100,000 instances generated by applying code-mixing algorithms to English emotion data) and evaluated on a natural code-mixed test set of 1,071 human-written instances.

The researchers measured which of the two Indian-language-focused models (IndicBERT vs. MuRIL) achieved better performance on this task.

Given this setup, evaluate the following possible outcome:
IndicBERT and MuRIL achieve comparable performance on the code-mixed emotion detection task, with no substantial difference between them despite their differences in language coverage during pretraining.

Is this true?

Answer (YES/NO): NO